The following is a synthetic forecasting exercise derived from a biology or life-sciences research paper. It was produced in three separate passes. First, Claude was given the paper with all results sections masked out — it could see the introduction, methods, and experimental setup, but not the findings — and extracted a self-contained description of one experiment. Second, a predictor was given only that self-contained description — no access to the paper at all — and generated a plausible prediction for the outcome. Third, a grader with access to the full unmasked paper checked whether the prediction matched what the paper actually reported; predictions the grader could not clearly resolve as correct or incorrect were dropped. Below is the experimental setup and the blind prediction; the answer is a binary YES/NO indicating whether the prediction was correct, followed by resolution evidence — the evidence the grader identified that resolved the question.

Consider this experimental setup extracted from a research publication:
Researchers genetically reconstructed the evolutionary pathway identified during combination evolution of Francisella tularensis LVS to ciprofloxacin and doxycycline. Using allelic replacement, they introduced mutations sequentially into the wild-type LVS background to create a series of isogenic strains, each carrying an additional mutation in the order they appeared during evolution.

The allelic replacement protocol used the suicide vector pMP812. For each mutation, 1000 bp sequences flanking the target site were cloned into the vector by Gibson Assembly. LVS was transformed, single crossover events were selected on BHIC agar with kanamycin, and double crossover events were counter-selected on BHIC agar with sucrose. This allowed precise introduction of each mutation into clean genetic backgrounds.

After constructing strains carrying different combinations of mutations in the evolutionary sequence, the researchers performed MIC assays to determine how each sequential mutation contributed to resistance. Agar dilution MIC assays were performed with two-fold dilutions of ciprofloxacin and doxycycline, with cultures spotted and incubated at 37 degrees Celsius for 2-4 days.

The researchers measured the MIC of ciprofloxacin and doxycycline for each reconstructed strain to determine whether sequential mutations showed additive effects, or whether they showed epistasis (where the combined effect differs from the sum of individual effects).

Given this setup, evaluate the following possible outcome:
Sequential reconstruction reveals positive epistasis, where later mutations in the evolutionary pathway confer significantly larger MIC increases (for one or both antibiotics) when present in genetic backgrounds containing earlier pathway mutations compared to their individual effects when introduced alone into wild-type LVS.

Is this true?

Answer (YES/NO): NO